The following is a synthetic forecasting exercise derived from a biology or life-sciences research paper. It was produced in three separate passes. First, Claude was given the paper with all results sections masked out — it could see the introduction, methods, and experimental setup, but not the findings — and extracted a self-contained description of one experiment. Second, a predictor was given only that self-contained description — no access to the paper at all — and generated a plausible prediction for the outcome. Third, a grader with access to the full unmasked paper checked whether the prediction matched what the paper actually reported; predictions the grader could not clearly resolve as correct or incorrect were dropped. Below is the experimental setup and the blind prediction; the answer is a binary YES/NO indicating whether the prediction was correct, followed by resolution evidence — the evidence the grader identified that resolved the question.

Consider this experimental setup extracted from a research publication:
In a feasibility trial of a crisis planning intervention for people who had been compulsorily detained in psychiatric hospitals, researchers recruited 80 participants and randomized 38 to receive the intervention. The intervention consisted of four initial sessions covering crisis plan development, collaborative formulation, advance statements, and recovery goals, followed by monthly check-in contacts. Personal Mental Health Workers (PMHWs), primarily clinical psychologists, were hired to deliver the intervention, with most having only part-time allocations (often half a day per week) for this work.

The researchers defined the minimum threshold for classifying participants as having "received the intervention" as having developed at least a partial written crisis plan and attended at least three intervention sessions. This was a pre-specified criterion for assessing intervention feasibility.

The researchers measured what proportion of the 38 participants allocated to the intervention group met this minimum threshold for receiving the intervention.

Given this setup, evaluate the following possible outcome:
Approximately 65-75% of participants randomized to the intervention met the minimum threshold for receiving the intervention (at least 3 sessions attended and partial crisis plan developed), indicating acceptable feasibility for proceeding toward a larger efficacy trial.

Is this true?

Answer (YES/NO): YES